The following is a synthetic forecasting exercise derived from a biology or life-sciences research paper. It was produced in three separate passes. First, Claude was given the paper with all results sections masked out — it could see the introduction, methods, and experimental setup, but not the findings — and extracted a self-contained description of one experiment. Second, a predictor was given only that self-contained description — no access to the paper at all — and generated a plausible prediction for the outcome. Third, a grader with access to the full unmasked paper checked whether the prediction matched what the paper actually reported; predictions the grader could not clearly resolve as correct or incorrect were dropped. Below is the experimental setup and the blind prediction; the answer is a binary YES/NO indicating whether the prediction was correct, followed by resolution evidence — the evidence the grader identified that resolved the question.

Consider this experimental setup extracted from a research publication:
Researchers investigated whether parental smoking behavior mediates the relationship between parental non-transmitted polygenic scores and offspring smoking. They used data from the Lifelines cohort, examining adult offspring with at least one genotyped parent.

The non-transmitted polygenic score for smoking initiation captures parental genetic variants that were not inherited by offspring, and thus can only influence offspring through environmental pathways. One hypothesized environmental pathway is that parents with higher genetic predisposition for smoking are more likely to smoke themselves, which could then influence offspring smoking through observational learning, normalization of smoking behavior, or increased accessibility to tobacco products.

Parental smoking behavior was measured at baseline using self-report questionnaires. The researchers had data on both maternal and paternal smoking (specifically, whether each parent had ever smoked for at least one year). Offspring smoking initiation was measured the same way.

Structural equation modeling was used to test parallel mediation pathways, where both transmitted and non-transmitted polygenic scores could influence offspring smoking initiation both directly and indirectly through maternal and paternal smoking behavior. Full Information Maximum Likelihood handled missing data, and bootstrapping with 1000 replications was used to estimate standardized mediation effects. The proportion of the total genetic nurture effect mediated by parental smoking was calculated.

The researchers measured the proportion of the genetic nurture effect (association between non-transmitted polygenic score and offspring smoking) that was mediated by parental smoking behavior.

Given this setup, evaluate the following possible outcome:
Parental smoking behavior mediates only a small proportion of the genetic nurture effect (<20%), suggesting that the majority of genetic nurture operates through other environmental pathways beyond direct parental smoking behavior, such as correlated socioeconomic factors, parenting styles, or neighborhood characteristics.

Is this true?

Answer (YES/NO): NO